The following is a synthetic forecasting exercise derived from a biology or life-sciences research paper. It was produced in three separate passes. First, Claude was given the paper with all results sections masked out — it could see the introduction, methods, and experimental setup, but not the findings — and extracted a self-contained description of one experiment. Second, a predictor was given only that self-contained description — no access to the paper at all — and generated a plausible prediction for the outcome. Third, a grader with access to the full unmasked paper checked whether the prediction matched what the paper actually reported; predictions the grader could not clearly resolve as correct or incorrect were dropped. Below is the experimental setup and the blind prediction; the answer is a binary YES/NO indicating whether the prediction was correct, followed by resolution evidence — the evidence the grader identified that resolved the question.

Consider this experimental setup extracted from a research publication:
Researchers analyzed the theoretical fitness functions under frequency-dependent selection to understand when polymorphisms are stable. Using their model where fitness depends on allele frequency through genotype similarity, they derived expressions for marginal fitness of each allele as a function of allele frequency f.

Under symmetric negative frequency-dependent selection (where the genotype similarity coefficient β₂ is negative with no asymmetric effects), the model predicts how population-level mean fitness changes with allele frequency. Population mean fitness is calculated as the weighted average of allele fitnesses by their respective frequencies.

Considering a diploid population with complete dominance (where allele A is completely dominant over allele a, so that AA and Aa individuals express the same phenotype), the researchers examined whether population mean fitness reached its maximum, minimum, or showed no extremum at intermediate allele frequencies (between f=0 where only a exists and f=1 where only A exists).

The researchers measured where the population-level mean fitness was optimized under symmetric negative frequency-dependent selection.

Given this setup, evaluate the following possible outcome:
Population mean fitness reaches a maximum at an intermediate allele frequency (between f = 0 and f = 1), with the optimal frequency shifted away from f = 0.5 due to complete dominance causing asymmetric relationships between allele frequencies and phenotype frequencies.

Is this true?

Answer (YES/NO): NO